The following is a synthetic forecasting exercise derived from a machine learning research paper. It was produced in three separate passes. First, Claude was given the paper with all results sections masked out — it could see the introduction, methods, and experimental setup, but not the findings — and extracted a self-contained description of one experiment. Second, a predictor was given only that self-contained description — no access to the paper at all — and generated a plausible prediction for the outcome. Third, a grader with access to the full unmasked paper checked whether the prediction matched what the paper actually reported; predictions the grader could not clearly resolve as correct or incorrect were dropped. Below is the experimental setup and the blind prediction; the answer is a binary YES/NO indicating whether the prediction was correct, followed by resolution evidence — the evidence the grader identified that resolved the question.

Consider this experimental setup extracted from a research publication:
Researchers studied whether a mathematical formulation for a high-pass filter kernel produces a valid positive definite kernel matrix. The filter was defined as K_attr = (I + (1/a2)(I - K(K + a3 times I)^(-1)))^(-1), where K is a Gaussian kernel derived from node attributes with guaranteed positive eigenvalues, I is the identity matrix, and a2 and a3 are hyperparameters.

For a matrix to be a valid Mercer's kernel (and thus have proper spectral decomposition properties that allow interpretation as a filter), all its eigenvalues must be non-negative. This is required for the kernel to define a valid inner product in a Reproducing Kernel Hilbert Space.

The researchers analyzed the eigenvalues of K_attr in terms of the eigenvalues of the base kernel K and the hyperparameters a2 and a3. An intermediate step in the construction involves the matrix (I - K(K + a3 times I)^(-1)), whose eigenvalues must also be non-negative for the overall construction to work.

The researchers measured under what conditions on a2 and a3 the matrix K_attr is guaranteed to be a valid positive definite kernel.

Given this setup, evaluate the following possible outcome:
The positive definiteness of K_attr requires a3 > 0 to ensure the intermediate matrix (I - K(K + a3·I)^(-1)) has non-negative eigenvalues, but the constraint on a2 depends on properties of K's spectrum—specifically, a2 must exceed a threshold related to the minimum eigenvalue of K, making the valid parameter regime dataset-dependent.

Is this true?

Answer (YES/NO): NO